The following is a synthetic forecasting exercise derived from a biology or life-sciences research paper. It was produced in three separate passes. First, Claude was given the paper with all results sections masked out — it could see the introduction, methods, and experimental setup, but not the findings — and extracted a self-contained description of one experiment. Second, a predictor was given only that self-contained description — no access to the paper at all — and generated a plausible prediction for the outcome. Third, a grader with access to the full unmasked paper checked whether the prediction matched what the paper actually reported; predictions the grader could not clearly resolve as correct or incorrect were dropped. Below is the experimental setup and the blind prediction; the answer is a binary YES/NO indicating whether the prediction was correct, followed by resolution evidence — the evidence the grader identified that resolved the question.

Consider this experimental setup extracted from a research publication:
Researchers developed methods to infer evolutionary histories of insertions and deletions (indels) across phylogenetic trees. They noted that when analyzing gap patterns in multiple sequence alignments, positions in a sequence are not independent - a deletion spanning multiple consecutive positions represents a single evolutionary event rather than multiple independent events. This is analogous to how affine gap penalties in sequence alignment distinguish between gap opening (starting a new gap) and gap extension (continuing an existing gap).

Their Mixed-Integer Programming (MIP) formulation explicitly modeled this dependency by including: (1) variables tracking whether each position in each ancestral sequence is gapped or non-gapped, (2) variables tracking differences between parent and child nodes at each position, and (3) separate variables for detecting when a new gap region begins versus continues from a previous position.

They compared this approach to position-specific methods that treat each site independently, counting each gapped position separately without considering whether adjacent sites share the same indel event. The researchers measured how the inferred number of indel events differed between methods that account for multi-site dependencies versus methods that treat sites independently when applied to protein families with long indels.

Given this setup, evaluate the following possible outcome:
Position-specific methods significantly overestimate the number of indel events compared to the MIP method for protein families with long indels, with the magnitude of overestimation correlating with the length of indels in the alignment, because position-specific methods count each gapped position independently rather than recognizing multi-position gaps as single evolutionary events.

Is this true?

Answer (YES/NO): NO